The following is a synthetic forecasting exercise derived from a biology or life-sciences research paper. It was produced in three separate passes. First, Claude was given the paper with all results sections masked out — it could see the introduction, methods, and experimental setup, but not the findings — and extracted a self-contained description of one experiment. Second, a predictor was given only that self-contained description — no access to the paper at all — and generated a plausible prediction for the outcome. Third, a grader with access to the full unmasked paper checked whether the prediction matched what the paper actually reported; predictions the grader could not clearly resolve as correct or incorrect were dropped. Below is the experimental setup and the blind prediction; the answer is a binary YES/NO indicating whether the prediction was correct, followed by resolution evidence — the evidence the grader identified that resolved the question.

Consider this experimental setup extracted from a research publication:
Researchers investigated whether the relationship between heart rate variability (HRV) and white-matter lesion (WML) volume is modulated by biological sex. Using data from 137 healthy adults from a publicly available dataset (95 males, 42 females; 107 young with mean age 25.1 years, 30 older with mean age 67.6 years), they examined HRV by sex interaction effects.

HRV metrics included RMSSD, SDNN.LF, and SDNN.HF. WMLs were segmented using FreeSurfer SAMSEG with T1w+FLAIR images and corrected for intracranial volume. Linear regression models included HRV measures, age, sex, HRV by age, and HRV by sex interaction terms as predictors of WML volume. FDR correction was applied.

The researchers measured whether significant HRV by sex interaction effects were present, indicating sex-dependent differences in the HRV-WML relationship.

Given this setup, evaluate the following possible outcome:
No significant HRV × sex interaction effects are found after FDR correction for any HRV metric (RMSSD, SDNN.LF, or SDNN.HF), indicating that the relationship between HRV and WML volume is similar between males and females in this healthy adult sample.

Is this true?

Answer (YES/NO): YES